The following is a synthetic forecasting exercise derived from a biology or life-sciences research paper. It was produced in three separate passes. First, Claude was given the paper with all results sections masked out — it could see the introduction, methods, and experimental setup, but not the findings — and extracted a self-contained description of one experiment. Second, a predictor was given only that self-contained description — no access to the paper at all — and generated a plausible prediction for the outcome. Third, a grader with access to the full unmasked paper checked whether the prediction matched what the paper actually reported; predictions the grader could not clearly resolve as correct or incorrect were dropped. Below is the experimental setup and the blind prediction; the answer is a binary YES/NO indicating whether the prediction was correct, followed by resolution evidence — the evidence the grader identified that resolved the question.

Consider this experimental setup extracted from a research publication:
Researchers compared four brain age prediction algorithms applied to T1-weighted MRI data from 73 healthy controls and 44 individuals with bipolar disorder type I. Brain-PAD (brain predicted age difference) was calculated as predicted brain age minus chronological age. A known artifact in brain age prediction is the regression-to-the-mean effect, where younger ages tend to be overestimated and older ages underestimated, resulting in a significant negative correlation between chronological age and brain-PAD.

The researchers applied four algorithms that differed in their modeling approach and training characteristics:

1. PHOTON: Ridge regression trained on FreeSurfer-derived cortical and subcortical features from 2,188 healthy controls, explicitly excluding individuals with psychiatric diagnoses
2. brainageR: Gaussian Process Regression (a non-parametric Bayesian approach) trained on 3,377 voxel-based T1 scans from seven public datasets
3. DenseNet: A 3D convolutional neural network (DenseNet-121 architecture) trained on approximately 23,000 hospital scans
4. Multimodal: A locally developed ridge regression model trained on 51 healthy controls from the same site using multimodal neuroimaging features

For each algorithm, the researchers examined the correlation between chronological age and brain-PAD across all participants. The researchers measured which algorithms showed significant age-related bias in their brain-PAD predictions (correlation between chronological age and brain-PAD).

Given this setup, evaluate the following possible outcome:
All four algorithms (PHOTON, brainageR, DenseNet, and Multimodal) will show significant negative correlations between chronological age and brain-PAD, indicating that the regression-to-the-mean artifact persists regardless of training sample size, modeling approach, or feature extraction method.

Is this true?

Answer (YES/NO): NO